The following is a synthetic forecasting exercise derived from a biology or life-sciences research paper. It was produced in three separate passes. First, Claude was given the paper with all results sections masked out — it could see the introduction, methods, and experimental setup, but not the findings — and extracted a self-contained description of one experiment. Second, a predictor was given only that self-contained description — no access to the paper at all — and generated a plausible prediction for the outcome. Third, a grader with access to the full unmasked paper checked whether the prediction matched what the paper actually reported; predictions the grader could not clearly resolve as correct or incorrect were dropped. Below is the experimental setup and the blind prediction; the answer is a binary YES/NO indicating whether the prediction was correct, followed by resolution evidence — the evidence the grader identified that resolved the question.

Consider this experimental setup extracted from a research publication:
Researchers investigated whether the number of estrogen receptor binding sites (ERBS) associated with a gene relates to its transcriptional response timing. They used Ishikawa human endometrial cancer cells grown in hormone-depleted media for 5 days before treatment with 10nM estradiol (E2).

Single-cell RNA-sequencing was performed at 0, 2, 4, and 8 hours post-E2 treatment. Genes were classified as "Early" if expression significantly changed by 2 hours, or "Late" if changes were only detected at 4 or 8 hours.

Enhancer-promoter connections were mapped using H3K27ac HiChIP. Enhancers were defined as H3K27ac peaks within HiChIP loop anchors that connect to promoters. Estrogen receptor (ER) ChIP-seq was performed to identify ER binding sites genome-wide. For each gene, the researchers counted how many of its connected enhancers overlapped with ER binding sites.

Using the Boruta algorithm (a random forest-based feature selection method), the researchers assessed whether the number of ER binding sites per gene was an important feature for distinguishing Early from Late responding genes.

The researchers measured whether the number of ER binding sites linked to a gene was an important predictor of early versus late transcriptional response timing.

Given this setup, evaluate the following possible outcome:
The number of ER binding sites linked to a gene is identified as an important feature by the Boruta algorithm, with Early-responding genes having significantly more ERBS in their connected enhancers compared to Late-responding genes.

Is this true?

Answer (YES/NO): YES